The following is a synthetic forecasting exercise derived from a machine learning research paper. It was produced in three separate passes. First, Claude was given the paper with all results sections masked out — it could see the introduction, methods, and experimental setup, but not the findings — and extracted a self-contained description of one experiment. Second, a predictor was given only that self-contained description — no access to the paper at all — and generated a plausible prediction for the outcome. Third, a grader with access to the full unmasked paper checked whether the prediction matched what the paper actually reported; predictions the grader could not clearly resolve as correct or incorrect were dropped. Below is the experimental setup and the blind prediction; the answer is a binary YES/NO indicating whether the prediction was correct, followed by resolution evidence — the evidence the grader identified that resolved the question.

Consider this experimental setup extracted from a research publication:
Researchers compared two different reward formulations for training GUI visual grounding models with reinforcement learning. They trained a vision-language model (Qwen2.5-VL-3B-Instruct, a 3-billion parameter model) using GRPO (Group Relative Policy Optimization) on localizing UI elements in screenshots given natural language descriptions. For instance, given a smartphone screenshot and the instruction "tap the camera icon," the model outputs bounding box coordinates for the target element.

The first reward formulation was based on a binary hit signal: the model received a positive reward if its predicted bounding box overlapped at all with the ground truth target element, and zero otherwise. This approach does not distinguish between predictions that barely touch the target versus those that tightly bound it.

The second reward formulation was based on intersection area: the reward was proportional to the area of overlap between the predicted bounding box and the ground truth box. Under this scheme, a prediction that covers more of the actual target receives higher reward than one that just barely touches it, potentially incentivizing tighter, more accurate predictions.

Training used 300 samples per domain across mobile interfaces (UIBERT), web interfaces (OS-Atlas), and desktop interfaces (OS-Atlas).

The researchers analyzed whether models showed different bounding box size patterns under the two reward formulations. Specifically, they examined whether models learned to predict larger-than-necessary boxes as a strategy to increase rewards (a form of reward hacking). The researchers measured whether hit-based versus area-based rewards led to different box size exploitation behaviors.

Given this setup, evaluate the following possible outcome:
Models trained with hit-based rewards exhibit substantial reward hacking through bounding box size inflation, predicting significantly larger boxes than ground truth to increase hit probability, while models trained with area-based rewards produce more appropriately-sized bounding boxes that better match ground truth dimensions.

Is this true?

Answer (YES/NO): NO